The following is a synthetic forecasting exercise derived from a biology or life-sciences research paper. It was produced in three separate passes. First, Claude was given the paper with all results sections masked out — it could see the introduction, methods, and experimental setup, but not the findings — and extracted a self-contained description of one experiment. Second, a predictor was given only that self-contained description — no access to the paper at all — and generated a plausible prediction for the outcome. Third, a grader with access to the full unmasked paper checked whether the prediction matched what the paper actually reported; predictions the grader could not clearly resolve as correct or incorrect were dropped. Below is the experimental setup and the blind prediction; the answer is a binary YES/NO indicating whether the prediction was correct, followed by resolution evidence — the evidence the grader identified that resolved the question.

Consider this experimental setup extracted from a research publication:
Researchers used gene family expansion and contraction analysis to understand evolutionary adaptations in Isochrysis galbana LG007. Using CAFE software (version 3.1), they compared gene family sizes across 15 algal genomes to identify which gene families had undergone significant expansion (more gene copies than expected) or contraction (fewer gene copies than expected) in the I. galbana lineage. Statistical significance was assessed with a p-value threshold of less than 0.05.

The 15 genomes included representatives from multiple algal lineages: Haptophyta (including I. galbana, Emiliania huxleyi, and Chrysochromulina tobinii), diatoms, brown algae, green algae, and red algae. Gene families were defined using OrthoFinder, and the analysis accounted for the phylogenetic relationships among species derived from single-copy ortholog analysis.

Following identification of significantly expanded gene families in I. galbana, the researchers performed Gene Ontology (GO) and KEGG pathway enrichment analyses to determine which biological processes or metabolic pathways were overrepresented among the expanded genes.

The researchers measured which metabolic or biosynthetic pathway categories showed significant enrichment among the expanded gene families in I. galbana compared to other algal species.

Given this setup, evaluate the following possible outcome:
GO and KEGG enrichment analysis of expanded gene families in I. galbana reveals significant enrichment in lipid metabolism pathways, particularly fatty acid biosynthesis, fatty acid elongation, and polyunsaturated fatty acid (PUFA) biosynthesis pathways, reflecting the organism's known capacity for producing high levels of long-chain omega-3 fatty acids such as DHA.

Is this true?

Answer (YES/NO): NO